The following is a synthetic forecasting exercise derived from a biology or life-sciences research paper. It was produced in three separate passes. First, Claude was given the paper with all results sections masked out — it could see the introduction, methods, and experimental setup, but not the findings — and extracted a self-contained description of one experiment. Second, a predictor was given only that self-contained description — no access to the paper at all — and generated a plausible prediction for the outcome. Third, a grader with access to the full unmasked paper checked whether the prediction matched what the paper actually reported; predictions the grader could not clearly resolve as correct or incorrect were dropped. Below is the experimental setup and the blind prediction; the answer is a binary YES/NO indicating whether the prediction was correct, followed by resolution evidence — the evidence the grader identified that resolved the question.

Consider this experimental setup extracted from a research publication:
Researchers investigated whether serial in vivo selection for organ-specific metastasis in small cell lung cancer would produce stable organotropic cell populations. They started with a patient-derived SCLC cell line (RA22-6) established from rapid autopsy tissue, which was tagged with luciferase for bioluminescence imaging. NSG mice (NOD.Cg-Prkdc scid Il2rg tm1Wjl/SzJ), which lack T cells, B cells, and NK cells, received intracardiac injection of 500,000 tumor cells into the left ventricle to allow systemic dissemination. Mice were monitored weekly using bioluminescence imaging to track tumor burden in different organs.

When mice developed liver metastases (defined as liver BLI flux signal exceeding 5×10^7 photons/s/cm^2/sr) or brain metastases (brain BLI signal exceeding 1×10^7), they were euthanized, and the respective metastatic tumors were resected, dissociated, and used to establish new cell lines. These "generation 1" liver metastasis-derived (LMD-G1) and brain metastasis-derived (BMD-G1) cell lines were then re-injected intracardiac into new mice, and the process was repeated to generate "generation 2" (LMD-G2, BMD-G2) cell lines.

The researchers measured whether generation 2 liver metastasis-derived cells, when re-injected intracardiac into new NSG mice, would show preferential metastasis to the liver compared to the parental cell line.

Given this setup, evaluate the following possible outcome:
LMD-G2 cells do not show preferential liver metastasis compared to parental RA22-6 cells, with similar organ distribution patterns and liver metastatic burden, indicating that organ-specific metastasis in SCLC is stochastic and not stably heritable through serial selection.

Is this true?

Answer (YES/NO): NO